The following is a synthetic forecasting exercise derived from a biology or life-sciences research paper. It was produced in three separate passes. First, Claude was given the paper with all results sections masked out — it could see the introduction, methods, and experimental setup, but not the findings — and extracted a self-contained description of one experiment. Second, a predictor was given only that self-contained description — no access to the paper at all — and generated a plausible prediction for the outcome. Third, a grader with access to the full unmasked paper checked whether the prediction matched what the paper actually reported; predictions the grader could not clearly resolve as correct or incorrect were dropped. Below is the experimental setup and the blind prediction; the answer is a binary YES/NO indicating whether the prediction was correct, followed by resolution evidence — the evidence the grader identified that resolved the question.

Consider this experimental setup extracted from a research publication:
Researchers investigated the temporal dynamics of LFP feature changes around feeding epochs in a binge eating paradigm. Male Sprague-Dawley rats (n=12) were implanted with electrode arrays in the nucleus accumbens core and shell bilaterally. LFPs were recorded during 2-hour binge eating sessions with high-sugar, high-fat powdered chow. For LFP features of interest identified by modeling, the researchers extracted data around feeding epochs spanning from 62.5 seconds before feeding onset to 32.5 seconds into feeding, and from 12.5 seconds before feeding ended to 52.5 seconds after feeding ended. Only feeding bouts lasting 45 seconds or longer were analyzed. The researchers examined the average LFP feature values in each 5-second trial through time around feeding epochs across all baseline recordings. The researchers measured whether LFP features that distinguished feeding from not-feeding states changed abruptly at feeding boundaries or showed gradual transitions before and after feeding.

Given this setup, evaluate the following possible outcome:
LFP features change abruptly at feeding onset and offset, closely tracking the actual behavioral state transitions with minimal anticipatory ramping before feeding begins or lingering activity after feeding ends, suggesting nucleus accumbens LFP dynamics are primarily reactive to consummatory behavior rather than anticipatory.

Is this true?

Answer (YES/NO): NO